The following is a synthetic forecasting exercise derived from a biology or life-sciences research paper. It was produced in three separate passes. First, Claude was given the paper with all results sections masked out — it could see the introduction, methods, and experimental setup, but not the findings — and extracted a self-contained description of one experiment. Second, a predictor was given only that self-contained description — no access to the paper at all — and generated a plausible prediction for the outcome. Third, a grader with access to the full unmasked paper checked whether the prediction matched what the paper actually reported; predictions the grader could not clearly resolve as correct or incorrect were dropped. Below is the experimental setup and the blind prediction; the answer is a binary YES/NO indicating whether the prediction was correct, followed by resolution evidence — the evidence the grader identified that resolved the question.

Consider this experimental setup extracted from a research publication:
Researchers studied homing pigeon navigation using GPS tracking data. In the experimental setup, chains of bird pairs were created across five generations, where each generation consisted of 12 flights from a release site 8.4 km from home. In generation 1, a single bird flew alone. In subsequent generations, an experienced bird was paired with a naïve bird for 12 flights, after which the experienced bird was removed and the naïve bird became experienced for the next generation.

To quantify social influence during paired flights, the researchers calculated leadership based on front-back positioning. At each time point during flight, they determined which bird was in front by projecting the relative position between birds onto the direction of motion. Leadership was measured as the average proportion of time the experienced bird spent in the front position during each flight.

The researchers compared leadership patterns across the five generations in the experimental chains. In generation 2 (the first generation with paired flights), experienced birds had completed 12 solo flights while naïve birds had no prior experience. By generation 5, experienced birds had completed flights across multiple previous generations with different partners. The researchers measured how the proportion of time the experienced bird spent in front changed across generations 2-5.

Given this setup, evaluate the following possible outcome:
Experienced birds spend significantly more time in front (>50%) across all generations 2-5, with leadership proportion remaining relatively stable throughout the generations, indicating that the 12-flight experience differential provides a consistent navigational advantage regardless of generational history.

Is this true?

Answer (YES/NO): NO